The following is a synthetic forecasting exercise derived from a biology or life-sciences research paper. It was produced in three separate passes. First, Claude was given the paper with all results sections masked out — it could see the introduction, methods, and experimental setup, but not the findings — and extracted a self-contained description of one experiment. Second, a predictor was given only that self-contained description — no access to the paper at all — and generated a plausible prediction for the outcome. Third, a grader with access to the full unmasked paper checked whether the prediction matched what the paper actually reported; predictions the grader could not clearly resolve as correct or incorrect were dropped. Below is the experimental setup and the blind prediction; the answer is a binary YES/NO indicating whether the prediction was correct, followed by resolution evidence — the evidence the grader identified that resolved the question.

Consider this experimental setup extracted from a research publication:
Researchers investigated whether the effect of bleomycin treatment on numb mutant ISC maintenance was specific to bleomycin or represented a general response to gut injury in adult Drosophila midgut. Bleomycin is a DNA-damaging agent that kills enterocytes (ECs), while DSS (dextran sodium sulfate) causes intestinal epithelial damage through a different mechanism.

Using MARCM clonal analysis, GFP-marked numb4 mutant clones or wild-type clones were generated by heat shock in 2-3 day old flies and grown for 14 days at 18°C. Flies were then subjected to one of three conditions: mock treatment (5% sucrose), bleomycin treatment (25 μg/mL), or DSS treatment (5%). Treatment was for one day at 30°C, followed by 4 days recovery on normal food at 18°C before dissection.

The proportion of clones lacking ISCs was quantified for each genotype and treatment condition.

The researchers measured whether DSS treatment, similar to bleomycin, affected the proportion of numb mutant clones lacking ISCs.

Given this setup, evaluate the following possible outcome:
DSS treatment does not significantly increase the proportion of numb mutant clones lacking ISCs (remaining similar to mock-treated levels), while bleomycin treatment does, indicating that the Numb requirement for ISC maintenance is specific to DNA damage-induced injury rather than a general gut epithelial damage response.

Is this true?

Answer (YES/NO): YES